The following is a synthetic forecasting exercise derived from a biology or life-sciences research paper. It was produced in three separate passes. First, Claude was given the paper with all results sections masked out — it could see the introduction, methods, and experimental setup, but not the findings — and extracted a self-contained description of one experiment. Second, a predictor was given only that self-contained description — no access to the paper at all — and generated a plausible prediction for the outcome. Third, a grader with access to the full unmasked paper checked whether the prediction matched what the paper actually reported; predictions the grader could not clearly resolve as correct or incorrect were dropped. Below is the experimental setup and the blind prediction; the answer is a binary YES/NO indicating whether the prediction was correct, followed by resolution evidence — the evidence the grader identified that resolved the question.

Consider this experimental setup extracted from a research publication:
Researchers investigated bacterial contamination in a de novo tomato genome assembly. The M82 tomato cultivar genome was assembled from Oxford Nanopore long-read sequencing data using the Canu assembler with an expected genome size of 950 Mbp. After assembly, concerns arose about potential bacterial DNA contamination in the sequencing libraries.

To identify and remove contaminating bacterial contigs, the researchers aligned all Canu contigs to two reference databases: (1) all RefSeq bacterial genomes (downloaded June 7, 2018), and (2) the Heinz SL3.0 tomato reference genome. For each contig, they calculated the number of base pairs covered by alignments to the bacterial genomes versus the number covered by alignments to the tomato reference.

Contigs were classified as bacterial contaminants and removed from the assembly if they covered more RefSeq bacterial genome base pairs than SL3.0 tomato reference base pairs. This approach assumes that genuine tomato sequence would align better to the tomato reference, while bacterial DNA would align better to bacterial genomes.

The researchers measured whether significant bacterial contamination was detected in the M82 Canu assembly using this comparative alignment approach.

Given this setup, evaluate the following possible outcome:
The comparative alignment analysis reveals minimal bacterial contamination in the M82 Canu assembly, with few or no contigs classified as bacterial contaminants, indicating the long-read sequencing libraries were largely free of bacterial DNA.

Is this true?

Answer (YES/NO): NO